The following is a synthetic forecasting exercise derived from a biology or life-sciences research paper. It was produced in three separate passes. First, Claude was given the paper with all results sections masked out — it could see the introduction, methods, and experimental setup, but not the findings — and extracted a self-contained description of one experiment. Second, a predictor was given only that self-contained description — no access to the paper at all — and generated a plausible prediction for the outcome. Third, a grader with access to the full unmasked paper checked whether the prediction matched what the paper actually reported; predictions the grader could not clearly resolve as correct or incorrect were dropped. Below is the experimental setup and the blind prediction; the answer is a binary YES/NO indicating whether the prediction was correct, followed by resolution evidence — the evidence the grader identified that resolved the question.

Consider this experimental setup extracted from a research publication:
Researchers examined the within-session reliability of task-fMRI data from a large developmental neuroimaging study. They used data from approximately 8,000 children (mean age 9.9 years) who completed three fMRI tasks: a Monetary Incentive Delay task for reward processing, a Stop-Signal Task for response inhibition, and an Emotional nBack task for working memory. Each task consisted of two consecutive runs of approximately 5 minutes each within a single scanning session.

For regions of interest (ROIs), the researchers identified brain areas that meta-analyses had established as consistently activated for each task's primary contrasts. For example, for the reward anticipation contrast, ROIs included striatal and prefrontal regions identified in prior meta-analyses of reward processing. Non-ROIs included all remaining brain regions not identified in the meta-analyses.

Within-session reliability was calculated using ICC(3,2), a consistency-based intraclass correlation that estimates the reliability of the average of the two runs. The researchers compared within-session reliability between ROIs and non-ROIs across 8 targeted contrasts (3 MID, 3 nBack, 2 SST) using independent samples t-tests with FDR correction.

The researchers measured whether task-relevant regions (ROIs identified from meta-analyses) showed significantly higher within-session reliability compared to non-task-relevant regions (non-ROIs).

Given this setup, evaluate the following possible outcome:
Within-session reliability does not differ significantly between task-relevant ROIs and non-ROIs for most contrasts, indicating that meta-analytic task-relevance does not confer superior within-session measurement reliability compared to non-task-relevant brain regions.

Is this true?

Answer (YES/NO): YES